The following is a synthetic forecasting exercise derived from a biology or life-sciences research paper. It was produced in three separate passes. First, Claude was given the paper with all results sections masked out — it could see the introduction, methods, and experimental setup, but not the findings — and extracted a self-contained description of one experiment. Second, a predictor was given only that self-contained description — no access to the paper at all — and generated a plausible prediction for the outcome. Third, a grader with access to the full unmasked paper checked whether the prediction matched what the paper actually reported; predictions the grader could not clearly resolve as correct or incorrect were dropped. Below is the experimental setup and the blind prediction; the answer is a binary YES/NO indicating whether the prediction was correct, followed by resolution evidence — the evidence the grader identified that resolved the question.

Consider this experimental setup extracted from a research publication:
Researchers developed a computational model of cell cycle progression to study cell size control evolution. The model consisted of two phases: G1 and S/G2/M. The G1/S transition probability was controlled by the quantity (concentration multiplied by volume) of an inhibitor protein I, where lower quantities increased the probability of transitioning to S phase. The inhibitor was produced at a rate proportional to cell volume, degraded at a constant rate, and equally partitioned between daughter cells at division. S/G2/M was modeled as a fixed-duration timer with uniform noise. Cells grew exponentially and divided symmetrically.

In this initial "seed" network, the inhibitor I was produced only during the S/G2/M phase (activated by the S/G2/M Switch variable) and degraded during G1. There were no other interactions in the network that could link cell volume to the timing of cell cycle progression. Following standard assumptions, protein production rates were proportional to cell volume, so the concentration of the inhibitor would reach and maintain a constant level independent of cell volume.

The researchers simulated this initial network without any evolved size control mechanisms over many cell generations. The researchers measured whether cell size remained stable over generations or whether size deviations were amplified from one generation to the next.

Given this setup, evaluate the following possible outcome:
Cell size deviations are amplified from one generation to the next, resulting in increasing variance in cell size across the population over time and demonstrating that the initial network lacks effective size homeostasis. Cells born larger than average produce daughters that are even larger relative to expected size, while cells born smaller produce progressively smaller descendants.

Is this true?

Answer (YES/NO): YES